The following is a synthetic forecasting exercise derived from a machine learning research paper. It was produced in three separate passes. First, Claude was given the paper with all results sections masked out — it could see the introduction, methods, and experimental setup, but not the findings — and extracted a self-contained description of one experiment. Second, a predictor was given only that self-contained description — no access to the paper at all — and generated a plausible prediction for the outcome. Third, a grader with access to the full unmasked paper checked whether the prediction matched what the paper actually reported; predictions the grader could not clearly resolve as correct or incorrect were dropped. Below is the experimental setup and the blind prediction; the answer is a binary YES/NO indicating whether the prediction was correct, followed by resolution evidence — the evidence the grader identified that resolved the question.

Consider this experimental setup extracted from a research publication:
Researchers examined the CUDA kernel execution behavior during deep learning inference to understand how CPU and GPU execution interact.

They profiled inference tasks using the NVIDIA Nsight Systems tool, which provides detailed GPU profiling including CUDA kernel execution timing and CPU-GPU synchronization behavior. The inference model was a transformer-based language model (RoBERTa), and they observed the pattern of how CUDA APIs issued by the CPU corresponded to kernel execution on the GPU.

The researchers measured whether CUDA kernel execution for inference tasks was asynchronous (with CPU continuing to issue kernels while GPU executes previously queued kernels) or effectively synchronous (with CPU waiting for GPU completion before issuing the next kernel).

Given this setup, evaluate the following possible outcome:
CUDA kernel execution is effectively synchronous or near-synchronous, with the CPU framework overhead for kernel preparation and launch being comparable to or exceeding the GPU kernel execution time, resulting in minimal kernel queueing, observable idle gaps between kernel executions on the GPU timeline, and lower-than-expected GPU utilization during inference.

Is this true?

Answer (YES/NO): NO